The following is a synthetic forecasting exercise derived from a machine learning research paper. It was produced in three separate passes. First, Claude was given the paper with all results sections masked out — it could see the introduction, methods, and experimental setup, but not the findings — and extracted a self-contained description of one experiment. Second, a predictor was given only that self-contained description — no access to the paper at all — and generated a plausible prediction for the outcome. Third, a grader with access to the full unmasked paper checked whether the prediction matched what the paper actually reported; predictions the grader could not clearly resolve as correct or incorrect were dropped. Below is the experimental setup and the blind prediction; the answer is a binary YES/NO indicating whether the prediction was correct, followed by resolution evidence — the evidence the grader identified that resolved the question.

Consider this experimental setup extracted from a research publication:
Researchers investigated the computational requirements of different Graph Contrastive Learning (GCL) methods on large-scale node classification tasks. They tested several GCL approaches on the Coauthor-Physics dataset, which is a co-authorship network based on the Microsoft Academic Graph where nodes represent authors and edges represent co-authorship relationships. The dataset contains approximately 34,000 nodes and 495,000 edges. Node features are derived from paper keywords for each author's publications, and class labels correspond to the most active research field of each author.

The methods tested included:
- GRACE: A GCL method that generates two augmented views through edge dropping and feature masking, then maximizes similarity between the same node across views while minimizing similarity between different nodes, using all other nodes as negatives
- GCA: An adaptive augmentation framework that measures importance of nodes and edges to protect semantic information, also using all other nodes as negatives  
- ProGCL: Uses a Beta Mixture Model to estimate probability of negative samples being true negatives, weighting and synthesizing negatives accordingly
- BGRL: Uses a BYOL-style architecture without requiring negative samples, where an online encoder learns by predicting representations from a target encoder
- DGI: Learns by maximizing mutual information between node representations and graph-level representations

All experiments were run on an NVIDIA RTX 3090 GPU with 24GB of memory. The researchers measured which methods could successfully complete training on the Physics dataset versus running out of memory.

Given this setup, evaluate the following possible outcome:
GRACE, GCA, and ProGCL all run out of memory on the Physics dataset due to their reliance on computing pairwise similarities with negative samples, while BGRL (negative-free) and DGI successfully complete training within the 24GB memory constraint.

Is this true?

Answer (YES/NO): YES